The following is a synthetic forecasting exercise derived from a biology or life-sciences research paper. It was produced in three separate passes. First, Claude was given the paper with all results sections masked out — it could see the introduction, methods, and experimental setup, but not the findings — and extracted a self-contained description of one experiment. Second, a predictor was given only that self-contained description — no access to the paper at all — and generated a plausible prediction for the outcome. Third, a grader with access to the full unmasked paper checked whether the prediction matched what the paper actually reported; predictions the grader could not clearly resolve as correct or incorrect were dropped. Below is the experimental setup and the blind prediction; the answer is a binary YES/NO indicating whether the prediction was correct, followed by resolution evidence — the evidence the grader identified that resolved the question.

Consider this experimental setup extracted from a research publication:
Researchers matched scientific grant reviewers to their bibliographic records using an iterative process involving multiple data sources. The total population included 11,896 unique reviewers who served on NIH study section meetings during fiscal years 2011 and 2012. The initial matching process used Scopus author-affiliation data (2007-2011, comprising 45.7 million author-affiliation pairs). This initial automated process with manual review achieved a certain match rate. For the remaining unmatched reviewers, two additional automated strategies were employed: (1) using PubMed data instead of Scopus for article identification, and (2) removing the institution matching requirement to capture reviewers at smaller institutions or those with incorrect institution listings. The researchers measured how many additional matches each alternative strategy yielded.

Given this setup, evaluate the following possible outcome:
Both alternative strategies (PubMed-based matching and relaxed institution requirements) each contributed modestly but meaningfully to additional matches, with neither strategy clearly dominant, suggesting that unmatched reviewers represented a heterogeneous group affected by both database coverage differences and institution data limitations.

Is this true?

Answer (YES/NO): NO